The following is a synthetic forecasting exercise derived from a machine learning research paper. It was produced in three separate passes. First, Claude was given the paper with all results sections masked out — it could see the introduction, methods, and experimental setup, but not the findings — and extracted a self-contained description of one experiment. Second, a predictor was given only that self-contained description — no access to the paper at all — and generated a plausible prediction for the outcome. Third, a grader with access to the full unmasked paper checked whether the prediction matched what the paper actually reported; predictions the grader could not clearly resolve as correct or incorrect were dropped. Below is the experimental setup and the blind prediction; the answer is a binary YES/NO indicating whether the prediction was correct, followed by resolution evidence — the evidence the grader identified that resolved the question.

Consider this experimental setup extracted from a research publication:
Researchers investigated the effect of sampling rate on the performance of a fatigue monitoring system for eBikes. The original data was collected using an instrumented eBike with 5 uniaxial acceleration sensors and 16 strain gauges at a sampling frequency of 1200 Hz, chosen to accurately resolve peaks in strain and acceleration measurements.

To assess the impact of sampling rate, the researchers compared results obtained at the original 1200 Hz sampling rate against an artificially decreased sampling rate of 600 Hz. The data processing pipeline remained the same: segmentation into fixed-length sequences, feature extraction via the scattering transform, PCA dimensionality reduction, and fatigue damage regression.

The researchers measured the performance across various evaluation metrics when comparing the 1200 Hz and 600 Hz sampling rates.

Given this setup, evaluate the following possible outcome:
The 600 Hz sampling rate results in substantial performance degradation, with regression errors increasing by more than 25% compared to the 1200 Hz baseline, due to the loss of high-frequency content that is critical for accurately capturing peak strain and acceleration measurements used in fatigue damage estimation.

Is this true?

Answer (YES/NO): NO